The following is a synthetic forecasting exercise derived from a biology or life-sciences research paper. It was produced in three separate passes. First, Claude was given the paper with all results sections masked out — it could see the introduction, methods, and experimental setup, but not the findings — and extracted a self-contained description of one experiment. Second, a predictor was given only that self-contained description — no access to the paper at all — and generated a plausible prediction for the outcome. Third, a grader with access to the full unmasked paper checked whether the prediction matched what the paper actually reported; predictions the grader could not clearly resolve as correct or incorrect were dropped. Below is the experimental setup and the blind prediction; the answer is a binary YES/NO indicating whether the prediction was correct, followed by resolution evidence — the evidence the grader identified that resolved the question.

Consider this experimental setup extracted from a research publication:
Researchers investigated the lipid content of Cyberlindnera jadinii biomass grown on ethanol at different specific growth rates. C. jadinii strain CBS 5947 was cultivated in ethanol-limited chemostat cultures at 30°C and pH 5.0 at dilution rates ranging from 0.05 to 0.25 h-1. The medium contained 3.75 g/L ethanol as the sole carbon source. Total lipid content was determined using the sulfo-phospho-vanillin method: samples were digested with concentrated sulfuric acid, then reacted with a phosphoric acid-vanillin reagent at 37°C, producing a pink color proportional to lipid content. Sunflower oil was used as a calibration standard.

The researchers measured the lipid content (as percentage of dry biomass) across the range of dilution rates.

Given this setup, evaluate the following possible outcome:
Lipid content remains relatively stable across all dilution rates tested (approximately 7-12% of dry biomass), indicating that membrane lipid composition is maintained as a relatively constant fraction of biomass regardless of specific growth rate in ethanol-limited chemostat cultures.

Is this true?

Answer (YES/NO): NO